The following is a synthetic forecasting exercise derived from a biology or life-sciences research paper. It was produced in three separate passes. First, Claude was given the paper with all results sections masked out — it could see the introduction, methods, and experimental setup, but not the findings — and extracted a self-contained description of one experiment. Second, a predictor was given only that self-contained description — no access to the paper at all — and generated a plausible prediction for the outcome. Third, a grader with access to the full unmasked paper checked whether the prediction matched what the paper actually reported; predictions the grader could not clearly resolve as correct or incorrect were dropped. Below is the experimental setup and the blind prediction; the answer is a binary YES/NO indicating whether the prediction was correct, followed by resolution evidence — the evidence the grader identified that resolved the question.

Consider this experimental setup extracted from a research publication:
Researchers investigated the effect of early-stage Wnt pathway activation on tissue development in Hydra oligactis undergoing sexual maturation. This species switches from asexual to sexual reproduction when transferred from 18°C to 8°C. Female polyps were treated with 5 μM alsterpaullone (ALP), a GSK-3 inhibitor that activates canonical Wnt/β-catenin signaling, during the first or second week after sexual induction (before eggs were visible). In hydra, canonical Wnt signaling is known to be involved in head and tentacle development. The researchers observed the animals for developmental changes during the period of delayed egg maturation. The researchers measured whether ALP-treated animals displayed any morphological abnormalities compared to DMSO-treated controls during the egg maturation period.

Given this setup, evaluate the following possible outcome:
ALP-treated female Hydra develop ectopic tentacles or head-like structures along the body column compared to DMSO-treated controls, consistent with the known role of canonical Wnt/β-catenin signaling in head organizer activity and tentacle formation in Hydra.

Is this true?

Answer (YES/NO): YES